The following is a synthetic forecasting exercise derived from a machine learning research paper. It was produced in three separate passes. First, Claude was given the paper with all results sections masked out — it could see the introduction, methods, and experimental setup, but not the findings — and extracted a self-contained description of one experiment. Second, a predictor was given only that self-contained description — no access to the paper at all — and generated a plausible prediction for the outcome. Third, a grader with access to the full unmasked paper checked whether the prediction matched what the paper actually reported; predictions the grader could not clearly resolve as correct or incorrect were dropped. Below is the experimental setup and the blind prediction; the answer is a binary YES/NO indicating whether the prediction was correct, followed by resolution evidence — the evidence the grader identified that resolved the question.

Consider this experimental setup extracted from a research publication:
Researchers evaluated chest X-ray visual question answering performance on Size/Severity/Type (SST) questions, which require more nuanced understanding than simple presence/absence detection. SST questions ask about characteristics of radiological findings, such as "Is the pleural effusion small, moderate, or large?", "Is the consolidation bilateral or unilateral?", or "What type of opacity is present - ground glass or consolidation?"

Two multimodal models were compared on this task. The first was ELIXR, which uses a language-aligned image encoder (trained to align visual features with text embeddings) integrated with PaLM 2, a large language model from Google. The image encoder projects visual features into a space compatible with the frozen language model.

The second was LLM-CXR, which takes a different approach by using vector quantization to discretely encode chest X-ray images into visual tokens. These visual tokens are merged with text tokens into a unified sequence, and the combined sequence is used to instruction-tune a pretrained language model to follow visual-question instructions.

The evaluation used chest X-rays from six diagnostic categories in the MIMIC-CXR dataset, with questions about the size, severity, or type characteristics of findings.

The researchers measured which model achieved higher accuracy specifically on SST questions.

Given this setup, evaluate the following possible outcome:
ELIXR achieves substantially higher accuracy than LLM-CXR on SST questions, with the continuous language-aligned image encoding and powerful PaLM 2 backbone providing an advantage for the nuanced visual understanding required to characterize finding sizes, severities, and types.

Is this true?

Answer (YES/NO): NO